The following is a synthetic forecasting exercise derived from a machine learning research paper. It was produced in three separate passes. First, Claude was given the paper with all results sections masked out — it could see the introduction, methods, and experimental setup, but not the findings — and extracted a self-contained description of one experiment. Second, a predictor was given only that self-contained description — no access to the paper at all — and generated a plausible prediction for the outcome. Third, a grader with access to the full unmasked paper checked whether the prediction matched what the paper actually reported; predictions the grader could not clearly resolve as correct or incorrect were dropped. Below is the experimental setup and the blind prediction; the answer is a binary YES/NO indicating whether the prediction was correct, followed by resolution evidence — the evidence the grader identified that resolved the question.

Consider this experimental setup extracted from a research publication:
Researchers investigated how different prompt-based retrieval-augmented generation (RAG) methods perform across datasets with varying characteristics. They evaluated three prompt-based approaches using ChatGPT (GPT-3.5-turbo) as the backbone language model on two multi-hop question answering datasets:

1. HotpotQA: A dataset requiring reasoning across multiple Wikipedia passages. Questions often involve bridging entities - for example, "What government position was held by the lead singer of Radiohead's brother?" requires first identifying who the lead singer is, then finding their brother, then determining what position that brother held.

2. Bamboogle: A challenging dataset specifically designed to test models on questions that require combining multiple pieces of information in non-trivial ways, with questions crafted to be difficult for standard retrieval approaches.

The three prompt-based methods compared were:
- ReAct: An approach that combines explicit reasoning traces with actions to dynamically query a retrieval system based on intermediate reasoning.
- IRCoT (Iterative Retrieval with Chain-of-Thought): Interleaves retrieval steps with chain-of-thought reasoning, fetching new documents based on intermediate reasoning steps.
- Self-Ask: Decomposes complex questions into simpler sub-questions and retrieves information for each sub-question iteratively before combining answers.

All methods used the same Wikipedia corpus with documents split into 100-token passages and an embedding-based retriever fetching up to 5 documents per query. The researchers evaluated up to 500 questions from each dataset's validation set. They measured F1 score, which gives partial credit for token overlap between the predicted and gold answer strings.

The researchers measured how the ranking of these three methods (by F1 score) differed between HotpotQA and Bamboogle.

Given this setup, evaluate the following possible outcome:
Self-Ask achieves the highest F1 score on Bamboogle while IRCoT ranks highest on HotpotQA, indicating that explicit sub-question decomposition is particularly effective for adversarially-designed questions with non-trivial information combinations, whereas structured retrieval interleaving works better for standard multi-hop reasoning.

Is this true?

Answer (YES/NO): NO